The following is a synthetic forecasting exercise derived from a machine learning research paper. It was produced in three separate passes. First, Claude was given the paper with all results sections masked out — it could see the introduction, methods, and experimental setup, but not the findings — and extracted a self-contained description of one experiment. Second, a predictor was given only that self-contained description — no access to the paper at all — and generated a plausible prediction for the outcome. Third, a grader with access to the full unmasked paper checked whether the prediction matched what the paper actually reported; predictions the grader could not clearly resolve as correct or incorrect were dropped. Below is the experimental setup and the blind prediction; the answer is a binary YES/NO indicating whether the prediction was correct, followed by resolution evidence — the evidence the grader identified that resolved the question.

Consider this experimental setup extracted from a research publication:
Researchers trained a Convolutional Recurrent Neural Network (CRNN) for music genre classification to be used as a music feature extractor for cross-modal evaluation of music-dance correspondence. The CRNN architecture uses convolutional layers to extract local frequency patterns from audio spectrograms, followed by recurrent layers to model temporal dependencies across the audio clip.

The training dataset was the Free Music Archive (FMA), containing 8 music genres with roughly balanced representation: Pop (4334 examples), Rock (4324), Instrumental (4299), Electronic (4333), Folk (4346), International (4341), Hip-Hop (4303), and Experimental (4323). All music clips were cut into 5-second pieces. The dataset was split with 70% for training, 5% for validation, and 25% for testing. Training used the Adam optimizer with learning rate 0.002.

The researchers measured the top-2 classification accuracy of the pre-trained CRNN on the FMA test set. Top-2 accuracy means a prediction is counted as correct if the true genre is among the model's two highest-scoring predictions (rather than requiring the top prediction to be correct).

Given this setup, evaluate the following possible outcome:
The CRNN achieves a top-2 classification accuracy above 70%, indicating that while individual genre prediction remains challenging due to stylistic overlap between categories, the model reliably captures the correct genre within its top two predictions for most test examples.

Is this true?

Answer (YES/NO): NO